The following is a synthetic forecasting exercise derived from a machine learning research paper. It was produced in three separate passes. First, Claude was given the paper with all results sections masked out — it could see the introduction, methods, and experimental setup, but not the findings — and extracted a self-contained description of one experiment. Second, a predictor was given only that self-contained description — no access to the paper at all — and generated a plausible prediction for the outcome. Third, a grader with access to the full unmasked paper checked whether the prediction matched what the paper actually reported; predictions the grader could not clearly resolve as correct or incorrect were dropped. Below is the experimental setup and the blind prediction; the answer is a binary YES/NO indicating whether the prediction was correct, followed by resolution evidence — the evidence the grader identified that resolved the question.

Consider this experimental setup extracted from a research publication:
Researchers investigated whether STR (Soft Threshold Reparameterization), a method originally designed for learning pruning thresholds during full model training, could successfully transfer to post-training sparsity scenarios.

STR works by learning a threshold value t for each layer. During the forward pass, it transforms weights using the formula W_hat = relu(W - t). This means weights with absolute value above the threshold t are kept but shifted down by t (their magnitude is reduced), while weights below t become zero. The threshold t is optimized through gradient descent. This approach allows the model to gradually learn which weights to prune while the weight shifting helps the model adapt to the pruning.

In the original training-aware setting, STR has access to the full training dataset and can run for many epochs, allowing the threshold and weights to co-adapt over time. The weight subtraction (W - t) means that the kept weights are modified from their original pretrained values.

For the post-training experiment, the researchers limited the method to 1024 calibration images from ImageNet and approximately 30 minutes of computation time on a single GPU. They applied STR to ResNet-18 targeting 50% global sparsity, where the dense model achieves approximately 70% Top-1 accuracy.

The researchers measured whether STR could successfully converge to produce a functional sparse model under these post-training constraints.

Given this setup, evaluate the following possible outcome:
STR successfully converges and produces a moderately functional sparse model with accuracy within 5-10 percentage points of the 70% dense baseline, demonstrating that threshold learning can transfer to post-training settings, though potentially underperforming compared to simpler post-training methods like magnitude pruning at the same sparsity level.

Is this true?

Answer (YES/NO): NO